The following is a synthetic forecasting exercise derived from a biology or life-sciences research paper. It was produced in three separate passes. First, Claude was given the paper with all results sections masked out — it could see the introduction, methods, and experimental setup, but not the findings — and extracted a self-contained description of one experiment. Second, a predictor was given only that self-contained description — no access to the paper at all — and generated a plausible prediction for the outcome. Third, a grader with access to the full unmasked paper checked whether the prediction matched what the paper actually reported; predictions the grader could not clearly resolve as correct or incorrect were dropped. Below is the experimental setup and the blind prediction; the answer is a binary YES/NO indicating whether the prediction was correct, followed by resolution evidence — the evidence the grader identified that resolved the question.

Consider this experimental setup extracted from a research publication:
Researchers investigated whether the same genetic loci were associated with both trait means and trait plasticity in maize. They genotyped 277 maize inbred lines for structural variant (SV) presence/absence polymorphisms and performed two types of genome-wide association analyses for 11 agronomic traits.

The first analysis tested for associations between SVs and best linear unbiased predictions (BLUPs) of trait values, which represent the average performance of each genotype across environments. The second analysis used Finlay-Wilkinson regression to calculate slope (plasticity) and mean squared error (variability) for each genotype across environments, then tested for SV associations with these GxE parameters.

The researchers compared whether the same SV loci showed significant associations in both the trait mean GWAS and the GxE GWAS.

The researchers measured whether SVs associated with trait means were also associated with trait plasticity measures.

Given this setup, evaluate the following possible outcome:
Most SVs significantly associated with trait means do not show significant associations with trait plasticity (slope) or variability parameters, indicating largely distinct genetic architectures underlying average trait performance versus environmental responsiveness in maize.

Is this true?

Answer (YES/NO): YES